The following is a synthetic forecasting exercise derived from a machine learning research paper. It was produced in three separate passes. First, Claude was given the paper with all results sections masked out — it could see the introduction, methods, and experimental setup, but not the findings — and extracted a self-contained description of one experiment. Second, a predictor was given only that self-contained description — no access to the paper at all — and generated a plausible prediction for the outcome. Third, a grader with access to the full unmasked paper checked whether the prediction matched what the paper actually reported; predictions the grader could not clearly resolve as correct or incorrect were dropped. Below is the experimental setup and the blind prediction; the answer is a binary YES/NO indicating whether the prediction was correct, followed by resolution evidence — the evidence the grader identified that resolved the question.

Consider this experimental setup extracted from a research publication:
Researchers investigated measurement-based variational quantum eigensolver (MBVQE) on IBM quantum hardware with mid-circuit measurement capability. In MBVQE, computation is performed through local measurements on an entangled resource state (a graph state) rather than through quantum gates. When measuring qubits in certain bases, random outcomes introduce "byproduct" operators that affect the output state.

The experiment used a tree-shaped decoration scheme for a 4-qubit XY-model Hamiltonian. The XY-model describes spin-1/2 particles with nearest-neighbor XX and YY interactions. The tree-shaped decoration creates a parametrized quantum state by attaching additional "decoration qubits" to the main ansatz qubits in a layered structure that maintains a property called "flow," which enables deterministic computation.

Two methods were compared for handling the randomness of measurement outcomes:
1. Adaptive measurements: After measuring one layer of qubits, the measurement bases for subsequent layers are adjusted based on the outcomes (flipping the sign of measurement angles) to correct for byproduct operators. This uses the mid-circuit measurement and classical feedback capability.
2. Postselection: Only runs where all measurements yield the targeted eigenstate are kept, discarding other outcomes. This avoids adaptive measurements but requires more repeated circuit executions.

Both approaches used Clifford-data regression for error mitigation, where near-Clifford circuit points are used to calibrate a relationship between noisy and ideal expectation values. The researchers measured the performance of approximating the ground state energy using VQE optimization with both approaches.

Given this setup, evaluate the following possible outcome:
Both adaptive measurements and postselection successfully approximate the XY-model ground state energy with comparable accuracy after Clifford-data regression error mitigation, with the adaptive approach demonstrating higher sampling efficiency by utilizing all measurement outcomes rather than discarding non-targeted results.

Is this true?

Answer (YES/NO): NO